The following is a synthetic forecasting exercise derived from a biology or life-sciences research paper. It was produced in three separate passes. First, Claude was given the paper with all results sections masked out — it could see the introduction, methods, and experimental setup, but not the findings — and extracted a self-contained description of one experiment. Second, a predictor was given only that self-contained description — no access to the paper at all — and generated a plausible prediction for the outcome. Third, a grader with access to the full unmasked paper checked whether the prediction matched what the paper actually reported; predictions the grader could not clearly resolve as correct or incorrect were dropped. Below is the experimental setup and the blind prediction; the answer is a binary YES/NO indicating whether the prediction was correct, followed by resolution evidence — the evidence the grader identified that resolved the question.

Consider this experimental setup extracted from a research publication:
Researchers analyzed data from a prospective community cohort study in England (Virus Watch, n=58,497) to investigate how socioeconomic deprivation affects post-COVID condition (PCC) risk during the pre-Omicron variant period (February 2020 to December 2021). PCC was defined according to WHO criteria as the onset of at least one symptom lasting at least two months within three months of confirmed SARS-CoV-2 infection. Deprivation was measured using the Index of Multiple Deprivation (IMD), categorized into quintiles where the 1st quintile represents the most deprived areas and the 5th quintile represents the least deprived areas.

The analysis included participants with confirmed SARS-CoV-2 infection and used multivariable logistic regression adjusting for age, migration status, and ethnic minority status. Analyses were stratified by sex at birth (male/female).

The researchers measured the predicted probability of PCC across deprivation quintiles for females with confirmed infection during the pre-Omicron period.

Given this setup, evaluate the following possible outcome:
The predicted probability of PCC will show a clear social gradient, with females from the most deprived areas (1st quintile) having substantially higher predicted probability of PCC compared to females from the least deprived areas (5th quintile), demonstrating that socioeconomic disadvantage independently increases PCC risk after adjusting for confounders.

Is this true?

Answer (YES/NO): YES